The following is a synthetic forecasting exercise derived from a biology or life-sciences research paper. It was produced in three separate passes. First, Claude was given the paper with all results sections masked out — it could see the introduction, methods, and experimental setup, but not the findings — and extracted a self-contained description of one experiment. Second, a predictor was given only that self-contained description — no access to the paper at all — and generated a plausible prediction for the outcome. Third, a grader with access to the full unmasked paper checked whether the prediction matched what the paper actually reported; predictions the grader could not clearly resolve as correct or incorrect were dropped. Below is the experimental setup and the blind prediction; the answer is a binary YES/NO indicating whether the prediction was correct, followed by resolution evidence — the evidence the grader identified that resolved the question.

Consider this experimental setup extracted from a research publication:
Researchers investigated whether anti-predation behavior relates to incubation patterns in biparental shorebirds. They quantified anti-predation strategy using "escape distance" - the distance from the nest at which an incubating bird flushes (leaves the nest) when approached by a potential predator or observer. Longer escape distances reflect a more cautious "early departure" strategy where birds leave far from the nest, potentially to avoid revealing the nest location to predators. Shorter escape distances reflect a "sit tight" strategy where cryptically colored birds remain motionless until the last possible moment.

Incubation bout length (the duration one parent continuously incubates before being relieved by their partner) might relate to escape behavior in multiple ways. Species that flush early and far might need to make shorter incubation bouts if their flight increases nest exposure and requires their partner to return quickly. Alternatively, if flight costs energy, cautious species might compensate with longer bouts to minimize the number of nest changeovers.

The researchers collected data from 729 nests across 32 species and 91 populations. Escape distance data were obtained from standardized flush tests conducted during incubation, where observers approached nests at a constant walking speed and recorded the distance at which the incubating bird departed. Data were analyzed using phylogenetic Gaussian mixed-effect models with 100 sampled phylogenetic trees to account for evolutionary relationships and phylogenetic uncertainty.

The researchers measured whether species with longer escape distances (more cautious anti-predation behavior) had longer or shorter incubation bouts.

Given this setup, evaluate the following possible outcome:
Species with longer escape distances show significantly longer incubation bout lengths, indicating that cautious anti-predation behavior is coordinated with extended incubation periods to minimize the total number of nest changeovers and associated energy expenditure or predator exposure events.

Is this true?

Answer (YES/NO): NO